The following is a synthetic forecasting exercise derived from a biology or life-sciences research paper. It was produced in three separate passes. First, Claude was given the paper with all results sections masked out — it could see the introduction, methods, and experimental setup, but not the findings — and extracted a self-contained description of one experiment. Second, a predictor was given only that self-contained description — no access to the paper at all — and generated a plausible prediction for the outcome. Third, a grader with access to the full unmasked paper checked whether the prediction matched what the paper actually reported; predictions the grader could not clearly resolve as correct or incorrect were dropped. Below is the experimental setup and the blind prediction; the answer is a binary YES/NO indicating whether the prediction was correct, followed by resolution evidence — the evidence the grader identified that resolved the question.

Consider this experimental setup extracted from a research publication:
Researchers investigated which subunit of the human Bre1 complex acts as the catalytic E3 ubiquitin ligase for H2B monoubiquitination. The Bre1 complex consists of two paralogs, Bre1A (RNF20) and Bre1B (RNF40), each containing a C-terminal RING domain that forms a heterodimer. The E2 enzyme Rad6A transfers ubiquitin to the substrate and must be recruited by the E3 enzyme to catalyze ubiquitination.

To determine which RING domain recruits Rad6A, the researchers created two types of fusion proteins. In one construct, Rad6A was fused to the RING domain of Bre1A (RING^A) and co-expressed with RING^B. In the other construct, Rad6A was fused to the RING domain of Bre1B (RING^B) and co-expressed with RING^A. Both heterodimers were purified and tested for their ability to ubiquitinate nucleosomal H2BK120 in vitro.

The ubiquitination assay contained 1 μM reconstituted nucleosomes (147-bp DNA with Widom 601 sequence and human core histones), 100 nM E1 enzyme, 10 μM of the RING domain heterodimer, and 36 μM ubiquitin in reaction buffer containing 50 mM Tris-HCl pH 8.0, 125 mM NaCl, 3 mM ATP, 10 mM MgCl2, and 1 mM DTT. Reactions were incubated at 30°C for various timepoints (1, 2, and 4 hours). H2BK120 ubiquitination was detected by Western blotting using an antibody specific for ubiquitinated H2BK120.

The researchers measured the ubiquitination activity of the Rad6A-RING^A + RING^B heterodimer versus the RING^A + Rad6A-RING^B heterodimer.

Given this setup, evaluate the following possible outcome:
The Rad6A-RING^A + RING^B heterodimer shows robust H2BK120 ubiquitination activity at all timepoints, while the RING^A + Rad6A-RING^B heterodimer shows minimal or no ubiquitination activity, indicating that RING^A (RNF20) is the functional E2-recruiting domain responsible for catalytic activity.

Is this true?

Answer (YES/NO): NO